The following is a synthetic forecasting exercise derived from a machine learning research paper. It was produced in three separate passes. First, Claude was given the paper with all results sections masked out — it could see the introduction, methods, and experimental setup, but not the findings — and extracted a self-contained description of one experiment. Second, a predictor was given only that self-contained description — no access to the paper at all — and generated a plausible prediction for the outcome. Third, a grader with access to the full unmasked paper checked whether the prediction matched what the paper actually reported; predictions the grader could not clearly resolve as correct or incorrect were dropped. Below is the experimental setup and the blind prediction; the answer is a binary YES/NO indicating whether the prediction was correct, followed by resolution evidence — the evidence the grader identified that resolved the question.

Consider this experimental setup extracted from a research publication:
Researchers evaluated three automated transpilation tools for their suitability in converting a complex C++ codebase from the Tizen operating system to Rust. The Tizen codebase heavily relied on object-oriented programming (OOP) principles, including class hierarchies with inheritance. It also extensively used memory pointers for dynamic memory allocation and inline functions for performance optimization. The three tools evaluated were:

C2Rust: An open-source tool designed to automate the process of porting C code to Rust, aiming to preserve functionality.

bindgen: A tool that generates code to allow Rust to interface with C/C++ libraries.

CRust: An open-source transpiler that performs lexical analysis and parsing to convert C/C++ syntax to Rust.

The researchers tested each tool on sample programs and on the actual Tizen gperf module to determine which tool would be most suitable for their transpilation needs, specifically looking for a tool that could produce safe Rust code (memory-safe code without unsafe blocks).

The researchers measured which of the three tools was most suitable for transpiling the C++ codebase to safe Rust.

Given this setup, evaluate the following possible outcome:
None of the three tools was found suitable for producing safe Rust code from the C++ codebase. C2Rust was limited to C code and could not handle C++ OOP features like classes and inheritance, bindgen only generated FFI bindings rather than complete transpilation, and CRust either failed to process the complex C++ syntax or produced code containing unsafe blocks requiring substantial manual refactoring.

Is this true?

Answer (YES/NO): YES